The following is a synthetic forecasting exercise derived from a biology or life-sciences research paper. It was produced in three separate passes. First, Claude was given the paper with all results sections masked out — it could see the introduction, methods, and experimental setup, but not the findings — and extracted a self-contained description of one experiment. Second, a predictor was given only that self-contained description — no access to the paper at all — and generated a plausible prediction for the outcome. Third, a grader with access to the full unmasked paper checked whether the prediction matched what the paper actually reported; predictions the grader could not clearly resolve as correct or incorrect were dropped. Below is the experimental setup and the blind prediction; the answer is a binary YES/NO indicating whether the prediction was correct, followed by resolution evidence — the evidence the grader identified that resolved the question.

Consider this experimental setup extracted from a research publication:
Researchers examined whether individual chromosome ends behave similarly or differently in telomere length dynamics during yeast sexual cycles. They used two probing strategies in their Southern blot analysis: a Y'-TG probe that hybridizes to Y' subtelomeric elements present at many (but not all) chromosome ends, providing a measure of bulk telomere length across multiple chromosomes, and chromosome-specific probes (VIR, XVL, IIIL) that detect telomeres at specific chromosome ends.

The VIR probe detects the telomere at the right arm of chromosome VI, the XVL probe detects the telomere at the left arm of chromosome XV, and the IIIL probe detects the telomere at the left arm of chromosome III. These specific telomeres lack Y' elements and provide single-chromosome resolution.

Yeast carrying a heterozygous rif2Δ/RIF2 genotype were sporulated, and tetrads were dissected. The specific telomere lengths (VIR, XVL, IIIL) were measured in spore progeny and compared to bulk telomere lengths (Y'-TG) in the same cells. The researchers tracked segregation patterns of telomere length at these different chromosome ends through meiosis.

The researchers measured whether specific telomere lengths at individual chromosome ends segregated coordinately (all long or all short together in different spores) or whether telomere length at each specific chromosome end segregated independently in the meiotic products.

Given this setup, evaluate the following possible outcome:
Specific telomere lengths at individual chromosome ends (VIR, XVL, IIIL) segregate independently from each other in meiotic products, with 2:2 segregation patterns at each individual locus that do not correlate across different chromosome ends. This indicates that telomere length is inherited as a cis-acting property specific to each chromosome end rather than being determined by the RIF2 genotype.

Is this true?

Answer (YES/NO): YES